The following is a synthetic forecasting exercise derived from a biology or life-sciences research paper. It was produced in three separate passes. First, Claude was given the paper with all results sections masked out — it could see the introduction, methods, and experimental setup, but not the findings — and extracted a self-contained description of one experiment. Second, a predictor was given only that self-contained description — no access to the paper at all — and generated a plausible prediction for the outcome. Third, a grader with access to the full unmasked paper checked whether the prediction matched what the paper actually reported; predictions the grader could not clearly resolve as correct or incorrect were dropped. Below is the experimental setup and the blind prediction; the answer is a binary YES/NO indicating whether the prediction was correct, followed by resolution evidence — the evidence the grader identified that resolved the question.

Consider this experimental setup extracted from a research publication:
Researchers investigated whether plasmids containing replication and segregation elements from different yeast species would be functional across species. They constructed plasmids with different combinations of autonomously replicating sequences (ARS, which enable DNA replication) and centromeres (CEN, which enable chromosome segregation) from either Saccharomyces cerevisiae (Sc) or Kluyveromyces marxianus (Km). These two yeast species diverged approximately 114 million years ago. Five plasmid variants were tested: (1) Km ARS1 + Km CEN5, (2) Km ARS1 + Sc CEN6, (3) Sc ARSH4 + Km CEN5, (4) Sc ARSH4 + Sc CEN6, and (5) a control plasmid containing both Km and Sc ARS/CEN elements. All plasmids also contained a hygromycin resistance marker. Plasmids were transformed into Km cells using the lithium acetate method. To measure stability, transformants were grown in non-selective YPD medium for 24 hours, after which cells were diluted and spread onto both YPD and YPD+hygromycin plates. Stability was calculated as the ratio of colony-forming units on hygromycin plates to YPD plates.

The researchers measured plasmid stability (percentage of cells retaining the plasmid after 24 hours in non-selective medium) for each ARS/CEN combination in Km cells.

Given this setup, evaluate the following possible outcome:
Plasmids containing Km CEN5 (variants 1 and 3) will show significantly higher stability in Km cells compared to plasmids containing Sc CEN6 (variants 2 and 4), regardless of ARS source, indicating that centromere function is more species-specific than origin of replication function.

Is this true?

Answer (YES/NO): NO